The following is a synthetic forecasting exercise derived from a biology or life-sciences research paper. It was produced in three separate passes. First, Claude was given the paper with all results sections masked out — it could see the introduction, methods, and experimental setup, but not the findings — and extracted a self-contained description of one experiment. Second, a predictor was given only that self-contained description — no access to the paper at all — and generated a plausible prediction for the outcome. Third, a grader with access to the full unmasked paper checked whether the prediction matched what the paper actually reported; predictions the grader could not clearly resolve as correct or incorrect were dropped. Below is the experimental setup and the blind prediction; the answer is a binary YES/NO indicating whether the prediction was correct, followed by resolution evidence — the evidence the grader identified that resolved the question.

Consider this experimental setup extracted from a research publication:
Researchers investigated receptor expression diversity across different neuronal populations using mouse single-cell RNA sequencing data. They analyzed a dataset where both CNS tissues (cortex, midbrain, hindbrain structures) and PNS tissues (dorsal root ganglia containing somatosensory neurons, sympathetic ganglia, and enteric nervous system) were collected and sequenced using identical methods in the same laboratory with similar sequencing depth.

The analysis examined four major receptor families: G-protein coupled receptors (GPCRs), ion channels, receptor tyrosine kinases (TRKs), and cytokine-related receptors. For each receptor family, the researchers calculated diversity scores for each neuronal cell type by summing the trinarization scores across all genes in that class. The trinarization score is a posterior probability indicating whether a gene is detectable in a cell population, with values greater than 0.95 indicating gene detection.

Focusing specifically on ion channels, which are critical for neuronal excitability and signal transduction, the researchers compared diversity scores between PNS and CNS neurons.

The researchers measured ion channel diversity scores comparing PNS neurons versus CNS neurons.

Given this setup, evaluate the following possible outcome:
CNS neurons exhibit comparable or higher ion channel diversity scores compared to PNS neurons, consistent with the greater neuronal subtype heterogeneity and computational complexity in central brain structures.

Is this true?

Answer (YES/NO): YES